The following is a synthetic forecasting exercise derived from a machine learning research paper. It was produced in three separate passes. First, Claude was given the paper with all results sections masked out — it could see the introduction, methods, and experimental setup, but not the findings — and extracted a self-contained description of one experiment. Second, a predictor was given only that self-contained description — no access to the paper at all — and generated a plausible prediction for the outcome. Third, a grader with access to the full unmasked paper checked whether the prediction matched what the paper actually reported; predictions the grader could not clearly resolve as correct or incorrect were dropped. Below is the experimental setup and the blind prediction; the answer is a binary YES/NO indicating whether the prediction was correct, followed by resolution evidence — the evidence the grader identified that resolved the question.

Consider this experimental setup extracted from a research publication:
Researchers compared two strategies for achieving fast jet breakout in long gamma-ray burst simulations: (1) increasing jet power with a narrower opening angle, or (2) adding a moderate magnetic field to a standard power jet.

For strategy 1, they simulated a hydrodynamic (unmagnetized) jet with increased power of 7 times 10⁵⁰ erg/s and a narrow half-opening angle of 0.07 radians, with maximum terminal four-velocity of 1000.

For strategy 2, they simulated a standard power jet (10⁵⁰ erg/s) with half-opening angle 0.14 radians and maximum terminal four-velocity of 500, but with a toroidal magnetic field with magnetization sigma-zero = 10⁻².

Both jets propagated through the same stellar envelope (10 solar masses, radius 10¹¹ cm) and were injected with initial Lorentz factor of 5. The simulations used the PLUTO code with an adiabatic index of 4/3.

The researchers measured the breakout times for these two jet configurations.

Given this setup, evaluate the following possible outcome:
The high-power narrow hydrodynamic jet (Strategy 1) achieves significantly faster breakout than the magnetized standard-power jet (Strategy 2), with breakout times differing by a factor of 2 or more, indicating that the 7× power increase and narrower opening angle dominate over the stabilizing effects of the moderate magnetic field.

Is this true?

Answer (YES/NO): NO